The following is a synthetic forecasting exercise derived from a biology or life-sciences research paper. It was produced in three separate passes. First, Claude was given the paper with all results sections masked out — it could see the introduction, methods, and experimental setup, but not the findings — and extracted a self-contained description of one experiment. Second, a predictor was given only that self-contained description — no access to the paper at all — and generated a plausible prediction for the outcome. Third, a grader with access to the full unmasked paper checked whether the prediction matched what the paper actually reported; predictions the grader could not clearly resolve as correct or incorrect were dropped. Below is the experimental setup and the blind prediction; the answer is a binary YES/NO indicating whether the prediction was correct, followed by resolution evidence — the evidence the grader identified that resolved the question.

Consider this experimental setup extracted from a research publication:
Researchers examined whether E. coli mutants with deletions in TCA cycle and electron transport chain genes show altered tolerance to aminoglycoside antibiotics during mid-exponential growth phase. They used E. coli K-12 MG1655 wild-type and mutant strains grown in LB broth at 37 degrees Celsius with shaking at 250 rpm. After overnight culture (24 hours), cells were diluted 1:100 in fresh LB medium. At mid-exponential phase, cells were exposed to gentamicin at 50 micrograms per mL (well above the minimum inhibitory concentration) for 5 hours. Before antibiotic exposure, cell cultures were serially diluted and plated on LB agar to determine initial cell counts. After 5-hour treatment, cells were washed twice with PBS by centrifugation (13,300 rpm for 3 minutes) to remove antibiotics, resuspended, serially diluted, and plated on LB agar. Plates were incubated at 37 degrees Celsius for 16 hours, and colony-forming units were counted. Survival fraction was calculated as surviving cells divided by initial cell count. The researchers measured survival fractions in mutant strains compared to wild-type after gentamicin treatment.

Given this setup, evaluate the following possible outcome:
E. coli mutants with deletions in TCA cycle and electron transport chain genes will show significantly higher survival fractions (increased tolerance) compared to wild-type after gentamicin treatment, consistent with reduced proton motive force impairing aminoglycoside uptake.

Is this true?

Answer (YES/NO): NO